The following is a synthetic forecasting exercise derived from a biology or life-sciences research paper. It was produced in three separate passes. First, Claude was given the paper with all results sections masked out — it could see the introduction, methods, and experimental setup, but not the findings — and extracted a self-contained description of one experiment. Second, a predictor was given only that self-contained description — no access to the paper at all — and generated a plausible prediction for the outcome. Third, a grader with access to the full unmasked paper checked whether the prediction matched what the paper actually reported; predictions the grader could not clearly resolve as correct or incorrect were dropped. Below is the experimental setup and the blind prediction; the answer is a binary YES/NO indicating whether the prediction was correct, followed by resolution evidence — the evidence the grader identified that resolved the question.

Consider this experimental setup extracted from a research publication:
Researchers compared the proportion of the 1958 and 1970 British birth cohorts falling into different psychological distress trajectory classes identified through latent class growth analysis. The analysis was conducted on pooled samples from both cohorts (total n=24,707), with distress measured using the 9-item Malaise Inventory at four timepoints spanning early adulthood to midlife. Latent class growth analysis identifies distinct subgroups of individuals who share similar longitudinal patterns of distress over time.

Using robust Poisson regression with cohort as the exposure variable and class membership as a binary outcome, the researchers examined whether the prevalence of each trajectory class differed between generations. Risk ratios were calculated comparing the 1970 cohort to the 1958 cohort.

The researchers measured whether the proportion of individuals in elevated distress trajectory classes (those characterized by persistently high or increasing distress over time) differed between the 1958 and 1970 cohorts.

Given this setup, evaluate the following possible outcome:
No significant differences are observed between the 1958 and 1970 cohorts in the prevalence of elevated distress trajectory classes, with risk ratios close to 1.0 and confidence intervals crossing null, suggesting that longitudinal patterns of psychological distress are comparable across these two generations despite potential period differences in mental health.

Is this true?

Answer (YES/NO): NO